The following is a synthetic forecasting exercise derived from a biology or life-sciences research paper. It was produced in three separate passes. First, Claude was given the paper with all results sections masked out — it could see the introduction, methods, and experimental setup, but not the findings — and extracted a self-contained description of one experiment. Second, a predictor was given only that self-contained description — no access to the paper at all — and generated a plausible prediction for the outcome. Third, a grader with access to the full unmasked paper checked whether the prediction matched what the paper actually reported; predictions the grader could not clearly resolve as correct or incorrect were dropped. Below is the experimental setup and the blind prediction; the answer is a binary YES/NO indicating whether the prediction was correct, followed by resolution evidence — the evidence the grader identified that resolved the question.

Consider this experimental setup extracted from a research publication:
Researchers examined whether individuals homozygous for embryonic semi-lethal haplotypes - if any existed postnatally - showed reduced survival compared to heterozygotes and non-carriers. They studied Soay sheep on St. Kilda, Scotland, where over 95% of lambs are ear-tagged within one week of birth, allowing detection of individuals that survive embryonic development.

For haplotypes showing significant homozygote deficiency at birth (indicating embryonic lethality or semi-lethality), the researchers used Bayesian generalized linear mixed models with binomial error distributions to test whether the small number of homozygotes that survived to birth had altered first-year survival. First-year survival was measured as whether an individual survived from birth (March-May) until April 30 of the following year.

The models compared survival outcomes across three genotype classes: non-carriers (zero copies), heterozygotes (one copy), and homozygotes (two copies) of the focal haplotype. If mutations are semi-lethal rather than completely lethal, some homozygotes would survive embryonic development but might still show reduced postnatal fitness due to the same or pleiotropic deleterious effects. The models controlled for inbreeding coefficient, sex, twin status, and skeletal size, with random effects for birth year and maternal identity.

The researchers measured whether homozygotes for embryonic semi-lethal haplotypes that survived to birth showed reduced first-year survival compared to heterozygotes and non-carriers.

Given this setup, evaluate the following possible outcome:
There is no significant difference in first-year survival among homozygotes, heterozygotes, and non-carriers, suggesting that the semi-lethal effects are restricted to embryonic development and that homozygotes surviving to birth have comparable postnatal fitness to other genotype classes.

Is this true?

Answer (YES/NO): NO